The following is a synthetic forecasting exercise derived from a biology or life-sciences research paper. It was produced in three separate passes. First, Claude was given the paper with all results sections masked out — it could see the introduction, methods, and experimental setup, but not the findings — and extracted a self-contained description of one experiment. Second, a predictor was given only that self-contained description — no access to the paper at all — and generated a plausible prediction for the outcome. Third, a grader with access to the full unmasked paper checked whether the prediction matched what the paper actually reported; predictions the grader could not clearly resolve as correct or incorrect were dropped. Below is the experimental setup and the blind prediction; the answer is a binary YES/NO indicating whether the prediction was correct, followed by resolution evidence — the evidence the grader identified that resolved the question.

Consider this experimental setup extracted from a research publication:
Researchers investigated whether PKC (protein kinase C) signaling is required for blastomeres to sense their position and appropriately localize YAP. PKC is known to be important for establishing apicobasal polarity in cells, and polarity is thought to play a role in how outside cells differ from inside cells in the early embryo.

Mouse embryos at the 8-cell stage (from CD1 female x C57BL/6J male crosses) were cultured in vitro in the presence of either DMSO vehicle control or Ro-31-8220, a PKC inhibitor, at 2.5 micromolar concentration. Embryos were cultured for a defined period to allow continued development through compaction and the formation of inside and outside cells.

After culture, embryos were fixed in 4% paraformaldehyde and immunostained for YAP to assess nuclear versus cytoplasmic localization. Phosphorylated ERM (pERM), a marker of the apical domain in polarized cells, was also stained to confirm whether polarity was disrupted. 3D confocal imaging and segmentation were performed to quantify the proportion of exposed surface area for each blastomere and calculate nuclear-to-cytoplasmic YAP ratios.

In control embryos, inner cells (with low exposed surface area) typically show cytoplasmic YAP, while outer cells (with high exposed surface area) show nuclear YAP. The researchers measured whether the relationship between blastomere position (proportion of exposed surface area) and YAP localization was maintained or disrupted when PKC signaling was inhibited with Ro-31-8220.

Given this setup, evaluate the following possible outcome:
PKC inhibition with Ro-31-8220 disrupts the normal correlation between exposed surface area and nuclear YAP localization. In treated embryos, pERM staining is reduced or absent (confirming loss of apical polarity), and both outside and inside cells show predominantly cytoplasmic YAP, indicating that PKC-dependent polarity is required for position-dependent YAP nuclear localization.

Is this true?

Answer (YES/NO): NO